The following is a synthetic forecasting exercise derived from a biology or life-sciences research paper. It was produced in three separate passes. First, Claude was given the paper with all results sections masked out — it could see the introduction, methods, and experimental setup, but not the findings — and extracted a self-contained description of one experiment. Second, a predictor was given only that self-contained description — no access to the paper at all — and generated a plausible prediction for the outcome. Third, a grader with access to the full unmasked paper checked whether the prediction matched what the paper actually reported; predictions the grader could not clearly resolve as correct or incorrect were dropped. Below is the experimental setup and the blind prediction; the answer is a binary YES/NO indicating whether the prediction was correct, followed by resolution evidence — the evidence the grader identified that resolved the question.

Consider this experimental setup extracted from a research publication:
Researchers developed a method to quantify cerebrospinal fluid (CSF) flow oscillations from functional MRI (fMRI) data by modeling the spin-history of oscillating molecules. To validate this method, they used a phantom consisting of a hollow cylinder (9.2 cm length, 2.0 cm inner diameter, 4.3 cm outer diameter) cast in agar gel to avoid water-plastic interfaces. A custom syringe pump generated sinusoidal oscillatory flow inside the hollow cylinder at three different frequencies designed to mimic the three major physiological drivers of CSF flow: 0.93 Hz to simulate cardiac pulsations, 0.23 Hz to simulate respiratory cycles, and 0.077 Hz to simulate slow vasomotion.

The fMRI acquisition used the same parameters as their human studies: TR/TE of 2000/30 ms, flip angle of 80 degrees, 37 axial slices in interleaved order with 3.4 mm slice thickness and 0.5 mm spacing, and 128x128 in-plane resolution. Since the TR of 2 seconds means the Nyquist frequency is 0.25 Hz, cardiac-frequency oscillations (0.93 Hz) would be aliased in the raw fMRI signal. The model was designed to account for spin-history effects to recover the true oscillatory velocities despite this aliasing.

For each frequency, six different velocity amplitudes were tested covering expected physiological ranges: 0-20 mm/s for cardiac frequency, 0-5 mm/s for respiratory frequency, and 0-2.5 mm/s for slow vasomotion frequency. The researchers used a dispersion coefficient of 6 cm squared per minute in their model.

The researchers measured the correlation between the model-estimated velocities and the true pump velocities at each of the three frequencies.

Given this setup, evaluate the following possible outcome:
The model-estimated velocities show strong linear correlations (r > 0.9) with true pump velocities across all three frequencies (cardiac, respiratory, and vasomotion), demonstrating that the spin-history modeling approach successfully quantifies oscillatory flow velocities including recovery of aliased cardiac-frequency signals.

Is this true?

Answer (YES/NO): NO